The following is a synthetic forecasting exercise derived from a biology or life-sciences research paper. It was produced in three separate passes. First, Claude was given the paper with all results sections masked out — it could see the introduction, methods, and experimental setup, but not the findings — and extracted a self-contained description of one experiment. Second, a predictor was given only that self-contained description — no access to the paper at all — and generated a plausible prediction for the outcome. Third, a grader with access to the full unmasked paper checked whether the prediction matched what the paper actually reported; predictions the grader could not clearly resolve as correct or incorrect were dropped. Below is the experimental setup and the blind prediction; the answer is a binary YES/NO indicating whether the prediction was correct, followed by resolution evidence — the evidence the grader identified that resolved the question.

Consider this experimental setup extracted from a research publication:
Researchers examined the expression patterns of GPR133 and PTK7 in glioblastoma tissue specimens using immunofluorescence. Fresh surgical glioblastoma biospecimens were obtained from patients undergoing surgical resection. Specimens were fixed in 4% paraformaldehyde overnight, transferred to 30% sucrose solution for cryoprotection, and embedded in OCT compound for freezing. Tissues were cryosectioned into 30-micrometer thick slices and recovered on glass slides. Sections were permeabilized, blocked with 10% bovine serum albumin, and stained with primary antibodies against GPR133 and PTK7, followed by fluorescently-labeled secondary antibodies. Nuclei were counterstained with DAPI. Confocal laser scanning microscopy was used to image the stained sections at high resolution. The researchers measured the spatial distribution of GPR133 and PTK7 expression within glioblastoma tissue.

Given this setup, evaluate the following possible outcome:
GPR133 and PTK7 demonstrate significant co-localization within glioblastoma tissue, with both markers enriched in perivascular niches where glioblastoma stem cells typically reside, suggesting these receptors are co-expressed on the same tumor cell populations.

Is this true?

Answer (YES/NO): NO